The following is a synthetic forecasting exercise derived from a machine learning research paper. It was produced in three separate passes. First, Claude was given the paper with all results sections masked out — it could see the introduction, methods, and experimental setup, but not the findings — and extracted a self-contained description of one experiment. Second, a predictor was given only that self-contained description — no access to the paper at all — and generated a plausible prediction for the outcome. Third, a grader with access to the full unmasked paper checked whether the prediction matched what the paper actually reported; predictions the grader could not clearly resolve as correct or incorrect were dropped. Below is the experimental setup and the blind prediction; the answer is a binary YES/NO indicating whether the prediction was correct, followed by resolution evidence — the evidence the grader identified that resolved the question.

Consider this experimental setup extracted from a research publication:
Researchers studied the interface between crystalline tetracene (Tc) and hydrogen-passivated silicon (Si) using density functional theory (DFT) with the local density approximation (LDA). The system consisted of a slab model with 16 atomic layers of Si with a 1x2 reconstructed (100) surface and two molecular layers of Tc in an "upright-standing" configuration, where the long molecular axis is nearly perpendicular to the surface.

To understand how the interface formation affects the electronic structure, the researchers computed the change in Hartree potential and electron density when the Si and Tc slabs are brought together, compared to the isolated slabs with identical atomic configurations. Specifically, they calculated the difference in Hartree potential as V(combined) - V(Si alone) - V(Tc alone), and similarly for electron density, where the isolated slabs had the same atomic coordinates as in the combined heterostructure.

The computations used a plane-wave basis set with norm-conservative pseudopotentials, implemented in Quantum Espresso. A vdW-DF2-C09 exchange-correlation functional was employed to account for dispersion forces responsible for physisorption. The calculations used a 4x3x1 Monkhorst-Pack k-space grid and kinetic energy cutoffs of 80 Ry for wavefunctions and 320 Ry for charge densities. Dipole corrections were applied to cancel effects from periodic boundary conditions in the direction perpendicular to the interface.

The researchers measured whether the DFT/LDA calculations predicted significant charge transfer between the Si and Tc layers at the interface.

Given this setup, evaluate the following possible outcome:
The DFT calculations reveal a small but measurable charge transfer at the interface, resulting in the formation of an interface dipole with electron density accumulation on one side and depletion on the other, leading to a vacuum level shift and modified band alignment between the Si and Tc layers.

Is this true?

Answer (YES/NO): YES